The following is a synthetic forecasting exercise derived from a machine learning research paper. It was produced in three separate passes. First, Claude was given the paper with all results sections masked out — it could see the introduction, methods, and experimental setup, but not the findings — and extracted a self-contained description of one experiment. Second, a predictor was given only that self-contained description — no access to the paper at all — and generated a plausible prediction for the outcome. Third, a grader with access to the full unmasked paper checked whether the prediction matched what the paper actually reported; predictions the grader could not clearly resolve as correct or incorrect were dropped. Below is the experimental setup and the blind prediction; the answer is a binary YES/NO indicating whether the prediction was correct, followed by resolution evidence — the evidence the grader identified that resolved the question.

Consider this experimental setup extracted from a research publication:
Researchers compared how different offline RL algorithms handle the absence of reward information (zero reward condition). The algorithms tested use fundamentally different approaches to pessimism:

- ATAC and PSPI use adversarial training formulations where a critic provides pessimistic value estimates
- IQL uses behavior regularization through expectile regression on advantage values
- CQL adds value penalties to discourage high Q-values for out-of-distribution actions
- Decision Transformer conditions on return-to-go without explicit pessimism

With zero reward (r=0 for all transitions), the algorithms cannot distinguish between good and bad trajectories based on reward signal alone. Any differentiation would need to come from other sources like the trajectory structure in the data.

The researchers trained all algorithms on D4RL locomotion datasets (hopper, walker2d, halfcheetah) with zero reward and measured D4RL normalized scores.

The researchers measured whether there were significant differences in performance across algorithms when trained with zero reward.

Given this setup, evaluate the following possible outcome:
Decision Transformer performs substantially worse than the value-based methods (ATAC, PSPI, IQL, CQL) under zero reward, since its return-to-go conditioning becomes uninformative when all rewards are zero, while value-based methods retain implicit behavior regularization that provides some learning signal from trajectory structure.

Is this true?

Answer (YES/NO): NO